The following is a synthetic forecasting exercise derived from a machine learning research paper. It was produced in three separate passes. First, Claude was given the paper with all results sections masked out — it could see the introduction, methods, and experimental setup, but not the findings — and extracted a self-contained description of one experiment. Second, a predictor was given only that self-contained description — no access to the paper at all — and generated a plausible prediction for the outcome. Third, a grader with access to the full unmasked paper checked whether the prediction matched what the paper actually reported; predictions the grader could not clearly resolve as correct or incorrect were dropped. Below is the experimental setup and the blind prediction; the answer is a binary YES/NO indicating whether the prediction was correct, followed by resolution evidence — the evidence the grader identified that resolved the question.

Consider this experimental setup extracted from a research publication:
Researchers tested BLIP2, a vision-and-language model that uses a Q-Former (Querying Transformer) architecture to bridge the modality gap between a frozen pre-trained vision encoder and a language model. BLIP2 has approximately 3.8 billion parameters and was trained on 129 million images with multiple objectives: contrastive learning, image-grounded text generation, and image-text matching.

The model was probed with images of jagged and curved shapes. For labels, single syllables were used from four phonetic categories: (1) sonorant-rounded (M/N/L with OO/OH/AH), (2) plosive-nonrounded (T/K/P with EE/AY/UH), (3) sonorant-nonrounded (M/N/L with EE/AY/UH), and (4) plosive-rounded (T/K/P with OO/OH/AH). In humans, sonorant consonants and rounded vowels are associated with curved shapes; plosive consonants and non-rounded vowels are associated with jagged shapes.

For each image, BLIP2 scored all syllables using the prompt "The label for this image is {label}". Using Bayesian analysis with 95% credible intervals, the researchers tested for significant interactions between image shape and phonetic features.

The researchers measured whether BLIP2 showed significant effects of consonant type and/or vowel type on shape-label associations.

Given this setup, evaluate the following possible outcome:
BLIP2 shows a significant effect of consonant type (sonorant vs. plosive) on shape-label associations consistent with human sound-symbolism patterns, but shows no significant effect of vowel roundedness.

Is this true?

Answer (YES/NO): NO